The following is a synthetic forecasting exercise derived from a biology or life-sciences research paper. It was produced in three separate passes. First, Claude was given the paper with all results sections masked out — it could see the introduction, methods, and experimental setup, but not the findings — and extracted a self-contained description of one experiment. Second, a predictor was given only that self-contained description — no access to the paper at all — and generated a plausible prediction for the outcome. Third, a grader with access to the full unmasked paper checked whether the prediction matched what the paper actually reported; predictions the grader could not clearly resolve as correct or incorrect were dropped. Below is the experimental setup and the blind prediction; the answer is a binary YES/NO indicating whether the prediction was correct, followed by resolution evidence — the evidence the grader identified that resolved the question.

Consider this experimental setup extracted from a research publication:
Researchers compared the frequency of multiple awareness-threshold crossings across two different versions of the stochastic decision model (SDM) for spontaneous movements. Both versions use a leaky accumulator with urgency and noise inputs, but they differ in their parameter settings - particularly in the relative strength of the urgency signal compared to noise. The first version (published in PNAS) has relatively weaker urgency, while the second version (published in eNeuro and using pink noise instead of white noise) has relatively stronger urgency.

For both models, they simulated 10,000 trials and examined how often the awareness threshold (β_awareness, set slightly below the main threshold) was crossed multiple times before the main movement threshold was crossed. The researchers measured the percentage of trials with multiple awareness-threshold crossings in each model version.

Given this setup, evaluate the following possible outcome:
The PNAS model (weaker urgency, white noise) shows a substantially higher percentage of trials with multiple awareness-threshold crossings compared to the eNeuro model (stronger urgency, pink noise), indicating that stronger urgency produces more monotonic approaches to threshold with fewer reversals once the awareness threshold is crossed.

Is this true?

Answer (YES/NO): YES